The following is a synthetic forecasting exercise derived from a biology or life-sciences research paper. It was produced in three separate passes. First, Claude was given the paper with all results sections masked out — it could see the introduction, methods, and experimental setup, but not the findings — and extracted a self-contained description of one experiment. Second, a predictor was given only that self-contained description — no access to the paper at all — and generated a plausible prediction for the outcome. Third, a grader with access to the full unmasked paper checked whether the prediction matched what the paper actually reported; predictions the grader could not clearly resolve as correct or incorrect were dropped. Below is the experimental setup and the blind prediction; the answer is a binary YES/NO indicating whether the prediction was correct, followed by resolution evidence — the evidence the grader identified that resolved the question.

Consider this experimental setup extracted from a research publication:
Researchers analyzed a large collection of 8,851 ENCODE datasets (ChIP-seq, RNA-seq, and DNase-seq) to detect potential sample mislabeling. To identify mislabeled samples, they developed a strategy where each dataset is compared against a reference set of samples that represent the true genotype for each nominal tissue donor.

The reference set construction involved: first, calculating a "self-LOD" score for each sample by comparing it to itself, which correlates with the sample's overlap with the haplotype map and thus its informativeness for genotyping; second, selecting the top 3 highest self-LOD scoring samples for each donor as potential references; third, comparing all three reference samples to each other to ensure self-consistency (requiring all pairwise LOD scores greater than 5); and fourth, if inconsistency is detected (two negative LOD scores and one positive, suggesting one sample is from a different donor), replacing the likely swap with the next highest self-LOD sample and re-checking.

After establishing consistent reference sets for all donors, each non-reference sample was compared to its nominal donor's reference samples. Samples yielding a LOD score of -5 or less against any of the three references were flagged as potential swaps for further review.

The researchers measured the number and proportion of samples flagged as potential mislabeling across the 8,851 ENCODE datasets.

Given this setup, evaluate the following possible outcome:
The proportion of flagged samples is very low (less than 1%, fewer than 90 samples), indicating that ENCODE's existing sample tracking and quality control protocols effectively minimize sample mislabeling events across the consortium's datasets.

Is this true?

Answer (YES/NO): NO